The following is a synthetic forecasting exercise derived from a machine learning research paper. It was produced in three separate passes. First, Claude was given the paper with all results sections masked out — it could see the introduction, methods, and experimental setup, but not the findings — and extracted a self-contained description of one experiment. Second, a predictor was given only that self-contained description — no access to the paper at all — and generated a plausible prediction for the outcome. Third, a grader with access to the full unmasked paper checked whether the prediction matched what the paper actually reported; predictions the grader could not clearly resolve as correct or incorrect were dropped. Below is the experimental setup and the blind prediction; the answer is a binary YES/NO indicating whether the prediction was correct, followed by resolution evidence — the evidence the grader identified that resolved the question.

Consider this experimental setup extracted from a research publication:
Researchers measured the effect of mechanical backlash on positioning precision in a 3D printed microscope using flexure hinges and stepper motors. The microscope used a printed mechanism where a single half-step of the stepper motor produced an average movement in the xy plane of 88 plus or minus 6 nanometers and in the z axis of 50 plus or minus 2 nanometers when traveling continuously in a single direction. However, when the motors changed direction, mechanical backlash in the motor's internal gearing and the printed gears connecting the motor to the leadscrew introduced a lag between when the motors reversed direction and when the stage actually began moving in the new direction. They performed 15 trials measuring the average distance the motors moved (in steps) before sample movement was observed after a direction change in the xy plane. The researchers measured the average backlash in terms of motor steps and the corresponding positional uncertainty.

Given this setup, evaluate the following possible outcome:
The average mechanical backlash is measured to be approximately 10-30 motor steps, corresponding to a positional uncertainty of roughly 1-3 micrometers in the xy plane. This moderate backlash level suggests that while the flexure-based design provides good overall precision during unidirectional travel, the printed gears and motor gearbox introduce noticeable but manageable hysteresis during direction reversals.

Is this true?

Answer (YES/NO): NO